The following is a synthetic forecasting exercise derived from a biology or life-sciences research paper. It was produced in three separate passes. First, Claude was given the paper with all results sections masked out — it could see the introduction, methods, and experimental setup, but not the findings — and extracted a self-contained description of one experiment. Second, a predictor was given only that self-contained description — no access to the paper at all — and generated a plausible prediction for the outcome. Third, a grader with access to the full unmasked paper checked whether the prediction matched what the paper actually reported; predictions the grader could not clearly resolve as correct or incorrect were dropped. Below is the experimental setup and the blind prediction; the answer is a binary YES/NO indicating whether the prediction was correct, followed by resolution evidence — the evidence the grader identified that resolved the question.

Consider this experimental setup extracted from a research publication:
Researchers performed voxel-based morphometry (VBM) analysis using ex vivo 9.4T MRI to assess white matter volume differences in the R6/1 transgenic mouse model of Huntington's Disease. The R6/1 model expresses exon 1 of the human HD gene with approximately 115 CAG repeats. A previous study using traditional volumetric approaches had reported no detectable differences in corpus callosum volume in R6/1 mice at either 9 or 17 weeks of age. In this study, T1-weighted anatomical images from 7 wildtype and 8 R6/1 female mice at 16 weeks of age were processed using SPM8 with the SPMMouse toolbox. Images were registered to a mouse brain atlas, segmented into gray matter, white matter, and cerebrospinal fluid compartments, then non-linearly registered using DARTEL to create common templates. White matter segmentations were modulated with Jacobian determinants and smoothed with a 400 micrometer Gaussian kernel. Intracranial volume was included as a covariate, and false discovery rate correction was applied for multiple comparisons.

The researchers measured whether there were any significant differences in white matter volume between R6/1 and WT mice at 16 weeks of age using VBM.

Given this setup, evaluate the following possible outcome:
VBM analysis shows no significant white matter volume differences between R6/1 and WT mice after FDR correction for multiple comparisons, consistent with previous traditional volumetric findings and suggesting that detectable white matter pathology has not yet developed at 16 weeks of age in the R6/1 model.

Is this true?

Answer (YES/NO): NO